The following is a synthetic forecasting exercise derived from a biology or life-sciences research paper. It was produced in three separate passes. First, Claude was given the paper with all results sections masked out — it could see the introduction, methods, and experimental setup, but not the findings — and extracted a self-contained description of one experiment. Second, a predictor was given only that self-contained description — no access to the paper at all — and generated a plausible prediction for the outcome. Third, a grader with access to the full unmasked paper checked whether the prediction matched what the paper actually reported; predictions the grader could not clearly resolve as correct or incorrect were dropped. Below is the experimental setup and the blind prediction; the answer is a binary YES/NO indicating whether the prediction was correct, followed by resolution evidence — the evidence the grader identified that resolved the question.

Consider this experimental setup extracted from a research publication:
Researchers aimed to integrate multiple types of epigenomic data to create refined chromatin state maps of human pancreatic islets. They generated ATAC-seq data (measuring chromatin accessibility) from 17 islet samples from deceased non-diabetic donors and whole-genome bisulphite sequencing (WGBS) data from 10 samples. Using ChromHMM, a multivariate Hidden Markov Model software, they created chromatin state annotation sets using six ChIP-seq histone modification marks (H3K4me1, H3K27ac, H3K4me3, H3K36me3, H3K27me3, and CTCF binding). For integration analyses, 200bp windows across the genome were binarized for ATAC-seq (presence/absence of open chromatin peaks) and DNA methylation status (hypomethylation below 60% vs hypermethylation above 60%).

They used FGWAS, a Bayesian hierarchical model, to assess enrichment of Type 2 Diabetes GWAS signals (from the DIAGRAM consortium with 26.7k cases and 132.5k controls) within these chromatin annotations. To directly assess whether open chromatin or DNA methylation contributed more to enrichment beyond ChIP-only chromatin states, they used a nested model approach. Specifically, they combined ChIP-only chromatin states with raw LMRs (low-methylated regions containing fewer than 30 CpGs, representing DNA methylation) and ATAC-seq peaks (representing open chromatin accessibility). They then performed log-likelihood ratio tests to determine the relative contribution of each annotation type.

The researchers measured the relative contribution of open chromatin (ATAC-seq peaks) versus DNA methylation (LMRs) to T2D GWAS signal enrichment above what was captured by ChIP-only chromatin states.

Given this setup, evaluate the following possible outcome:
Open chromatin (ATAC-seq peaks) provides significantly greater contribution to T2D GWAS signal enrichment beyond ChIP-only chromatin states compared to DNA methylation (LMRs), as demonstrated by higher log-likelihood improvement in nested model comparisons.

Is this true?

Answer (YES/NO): YES